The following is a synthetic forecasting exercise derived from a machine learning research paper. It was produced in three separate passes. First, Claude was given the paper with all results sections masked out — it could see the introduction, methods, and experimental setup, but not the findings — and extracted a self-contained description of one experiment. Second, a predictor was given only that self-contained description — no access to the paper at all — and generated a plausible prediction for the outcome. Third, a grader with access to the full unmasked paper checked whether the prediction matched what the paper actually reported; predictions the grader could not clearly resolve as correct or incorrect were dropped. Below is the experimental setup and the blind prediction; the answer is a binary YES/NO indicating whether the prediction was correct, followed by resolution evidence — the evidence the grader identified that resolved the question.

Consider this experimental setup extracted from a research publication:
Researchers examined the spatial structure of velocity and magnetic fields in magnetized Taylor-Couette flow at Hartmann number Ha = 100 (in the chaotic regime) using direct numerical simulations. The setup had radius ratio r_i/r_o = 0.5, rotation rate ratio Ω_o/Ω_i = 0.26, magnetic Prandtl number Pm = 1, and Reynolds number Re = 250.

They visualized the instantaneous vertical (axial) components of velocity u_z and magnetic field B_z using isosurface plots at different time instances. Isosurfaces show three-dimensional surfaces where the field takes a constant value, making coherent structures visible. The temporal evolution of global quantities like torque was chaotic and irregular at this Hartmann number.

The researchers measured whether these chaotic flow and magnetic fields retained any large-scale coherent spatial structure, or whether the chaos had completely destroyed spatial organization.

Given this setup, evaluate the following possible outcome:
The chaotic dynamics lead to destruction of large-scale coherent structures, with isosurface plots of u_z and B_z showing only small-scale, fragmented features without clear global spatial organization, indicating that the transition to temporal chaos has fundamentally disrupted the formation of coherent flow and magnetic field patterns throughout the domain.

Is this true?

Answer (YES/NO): NO